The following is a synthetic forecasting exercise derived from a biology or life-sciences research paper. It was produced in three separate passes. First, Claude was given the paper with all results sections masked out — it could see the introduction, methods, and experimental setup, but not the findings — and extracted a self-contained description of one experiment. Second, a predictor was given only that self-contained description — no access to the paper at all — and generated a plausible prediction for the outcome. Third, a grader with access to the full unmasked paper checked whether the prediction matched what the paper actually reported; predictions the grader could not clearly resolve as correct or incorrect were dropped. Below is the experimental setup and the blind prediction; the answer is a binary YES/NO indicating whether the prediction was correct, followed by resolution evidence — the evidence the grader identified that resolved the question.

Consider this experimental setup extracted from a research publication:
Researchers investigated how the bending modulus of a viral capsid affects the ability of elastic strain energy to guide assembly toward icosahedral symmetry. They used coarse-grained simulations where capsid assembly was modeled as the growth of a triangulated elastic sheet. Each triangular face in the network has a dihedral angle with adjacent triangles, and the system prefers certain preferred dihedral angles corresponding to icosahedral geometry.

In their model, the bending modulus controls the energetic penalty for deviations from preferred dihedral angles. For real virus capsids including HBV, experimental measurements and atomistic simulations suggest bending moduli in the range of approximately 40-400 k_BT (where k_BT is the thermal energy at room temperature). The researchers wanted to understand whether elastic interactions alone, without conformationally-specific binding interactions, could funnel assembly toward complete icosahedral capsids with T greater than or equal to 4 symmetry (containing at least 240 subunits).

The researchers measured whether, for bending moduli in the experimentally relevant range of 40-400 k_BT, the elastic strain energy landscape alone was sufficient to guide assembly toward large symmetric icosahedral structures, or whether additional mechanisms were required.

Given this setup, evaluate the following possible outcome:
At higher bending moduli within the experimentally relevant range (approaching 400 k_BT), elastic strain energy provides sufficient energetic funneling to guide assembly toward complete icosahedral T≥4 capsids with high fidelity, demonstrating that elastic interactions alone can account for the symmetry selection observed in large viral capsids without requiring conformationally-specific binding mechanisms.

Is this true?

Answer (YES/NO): NO